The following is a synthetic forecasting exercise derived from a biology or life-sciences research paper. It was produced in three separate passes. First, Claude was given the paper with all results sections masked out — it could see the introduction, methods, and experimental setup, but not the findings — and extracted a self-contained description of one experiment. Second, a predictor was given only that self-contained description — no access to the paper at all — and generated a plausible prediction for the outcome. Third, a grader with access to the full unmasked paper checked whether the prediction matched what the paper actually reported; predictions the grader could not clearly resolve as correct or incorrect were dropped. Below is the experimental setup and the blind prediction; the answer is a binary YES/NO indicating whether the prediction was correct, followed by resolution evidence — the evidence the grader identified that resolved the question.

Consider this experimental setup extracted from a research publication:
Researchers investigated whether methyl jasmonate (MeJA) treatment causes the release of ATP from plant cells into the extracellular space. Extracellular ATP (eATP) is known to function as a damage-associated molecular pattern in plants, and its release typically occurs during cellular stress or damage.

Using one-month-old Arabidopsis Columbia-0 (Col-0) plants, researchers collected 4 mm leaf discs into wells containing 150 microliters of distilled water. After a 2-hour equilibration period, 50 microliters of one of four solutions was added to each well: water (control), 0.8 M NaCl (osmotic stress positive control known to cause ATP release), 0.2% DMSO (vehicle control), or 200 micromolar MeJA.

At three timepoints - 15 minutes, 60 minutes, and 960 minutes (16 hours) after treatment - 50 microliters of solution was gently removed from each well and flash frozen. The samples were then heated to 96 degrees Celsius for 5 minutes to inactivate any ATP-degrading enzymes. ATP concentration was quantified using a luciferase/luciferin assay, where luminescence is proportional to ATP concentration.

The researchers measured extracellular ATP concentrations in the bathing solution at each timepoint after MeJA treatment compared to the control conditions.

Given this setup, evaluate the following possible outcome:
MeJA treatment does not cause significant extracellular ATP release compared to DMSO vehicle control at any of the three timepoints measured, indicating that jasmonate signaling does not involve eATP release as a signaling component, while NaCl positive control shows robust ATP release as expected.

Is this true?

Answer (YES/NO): NO